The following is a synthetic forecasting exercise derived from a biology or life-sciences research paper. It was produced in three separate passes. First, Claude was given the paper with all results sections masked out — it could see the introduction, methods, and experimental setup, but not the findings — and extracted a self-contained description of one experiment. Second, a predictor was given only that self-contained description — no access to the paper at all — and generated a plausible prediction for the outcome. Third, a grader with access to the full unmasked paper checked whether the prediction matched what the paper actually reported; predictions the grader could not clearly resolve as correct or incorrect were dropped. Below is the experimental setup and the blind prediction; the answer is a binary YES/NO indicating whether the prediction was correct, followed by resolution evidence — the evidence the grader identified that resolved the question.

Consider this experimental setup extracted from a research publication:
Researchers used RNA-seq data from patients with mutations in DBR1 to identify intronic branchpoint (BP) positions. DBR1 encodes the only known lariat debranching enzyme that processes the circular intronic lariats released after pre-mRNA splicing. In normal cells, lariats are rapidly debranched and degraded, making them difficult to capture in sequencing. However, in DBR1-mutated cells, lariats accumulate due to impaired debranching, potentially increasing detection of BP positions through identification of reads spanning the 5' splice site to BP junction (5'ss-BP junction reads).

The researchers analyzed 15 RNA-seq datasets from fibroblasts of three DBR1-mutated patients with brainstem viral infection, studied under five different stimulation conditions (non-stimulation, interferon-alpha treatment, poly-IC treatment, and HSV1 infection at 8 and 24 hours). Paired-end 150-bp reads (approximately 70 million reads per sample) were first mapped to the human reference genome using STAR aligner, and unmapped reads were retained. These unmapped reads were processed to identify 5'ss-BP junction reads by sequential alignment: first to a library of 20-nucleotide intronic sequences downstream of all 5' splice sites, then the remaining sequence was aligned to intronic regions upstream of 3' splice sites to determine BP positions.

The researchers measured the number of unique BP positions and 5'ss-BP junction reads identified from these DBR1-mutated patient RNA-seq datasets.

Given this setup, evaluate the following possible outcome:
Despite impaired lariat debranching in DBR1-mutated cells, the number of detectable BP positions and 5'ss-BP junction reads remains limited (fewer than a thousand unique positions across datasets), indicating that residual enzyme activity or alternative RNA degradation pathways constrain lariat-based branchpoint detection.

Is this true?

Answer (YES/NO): NO